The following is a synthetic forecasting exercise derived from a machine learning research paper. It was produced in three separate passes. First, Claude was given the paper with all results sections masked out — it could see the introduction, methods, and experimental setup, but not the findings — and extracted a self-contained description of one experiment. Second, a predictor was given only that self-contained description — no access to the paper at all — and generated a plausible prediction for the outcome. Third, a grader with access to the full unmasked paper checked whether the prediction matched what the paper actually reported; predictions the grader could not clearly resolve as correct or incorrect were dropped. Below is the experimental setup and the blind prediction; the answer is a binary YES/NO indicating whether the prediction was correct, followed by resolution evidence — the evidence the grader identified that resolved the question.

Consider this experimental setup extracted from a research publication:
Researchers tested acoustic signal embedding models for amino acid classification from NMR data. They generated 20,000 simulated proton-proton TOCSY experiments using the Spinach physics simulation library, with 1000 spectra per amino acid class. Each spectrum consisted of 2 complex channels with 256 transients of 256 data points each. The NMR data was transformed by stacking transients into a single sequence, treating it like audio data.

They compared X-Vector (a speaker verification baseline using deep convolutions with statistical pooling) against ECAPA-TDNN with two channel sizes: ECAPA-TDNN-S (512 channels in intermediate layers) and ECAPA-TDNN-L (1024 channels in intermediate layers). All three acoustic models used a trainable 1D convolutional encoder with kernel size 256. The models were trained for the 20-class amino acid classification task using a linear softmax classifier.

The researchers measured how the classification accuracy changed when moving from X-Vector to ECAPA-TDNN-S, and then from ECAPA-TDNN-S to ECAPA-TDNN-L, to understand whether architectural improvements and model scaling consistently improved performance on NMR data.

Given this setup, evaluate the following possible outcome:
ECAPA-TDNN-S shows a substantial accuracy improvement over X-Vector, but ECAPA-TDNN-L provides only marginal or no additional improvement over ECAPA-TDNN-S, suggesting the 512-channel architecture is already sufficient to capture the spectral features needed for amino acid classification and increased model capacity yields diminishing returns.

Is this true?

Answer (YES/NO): NO